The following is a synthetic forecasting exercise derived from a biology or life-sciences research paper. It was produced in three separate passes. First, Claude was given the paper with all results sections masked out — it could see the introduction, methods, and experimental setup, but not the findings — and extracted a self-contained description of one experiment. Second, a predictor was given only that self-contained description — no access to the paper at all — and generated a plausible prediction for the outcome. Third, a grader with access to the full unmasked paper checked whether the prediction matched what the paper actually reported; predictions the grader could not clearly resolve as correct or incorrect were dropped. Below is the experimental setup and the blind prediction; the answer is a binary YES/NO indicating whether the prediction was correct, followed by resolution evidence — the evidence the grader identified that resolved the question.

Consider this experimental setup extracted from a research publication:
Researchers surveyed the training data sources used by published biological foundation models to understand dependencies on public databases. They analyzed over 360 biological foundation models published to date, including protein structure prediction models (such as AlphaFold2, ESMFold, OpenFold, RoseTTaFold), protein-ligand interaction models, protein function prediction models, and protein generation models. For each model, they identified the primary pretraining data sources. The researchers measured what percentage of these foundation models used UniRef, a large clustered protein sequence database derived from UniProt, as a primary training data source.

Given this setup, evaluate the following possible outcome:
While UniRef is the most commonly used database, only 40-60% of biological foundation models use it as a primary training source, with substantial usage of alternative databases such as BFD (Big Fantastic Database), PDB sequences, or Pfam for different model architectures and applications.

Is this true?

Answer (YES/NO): NO